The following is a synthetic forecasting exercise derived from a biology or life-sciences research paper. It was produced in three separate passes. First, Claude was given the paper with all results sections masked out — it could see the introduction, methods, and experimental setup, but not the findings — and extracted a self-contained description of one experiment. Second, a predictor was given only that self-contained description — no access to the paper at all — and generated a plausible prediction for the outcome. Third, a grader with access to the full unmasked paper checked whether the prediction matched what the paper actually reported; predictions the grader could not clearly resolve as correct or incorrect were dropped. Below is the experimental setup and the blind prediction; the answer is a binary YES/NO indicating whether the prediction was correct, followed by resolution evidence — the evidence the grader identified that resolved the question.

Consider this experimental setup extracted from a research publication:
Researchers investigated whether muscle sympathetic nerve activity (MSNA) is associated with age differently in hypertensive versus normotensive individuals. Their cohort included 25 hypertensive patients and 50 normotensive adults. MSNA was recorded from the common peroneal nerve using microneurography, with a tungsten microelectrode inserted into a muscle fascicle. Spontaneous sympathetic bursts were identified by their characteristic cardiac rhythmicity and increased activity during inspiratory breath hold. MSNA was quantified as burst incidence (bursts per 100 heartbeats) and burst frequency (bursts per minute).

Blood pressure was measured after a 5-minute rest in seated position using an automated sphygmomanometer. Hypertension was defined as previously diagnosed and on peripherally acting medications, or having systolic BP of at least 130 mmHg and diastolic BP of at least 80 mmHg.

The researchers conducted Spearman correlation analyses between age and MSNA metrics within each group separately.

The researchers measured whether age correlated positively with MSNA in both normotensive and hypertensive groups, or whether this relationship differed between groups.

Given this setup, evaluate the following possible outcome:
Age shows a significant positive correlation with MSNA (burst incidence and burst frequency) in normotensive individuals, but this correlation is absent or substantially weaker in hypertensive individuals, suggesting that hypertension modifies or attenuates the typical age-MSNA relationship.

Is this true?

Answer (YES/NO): NO